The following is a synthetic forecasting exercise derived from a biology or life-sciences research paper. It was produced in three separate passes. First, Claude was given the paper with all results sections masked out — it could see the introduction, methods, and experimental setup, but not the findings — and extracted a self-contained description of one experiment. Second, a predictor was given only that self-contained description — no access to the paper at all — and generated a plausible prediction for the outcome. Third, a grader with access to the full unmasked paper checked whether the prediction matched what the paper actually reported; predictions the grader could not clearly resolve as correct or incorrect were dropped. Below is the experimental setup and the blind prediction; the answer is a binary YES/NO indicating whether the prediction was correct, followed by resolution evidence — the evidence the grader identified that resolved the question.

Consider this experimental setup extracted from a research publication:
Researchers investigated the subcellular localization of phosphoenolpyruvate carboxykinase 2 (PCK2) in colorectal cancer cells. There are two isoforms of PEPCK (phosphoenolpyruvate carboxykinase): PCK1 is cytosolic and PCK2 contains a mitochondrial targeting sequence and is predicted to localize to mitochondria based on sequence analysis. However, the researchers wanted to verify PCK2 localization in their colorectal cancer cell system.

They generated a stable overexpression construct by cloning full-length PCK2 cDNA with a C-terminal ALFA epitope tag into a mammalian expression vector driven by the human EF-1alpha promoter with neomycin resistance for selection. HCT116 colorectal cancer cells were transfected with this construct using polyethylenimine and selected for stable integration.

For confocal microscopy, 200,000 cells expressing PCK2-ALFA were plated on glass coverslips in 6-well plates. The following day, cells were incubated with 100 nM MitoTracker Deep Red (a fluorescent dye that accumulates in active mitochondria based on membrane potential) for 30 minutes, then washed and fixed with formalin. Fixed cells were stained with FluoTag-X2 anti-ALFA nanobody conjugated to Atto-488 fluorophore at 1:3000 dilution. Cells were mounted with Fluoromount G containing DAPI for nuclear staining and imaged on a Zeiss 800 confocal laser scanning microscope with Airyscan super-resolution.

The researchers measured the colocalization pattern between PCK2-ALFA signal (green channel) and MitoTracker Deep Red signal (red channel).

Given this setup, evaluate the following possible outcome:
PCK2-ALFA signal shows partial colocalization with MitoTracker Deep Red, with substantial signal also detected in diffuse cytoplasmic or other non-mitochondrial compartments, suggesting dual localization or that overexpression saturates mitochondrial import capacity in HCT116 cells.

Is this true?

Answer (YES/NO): NO